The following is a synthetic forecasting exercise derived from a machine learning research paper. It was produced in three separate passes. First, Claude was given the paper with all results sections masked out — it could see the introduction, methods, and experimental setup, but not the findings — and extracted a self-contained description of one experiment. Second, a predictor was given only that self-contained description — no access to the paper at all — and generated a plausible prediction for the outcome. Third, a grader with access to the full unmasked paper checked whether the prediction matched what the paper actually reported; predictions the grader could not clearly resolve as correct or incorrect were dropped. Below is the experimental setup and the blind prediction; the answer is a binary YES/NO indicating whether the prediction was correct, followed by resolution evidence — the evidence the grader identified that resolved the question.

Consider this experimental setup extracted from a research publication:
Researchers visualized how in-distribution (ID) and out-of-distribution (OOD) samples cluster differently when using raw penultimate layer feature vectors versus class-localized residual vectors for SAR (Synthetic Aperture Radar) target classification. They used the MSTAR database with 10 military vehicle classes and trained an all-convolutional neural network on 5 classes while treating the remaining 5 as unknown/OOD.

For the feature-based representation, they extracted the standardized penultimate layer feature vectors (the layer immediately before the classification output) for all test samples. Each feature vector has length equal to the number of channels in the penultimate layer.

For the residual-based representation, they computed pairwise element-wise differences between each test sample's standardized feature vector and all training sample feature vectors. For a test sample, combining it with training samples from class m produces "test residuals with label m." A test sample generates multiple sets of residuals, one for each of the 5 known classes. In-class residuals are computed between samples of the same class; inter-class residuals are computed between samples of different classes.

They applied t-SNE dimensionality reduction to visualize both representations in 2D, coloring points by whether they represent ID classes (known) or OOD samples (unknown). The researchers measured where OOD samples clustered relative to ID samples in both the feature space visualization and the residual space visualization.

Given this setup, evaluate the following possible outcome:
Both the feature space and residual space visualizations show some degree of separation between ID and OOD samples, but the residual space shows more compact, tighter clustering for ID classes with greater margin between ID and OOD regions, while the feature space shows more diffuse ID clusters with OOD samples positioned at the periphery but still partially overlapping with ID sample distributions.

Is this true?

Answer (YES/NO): NO